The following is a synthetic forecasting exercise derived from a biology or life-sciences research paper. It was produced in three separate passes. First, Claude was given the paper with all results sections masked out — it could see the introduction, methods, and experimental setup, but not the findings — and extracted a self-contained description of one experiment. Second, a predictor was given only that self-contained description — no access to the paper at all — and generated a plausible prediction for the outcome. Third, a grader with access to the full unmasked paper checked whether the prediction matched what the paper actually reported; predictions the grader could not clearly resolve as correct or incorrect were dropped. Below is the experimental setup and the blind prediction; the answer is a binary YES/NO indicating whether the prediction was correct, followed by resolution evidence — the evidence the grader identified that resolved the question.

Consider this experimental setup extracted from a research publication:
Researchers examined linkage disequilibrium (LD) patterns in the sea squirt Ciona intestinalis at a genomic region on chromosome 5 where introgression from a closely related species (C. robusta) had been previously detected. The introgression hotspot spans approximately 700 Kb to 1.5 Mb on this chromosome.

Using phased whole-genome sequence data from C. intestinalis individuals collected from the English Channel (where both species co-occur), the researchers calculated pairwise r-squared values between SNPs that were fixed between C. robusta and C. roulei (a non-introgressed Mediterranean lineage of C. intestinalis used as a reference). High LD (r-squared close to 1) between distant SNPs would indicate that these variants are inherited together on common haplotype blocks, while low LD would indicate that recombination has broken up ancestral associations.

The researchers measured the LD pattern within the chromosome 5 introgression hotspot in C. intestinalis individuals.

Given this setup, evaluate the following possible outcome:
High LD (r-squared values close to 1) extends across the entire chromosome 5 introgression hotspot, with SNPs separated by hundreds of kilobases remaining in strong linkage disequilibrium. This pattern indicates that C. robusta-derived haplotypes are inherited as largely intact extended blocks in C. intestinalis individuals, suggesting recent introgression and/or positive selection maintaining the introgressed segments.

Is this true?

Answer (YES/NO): NO